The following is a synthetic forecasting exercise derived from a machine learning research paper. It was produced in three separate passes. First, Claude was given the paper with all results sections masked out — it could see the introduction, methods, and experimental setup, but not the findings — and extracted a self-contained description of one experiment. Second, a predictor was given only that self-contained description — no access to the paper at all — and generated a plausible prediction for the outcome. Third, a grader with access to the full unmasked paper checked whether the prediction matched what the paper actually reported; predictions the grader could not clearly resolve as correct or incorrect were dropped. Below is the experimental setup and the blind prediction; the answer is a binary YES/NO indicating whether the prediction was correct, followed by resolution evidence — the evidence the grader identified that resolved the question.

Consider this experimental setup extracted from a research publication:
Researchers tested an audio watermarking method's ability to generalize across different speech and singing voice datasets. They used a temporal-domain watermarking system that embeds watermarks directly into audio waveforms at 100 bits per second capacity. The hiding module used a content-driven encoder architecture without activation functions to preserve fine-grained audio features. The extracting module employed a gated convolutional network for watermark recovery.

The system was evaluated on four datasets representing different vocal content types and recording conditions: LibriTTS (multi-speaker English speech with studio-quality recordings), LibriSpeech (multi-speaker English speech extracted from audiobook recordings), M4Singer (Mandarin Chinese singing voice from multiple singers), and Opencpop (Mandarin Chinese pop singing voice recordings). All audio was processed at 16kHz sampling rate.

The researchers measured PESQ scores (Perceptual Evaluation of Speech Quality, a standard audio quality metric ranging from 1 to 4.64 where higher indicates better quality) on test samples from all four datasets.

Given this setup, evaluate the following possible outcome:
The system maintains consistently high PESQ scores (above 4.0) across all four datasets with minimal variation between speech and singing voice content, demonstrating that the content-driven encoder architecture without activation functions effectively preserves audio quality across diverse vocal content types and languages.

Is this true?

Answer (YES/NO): YES